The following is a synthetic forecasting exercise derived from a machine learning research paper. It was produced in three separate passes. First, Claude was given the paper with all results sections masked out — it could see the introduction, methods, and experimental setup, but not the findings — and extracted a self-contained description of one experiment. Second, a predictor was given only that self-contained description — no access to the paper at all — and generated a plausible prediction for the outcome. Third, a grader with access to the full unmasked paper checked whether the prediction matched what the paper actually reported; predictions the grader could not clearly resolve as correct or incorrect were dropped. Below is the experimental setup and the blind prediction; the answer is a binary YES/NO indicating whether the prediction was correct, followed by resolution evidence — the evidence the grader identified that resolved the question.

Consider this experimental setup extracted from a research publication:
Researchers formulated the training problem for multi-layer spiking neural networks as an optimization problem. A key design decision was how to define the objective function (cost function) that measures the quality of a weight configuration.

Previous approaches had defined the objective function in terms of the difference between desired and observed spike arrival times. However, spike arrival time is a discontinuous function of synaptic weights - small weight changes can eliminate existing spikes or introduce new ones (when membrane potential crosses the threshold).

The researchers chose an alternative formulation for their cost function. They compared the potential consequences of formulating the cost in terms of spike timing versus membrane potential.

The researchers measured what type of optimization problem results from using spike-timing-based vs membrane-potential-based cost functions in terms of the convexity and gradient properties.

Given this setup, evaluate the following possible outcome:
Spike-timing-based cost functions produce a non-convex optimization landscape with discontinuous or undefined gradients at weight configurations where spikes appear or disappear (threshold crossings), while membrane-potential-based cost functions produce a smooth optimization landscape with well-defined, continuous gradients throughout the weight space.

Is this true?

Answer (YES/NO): NO